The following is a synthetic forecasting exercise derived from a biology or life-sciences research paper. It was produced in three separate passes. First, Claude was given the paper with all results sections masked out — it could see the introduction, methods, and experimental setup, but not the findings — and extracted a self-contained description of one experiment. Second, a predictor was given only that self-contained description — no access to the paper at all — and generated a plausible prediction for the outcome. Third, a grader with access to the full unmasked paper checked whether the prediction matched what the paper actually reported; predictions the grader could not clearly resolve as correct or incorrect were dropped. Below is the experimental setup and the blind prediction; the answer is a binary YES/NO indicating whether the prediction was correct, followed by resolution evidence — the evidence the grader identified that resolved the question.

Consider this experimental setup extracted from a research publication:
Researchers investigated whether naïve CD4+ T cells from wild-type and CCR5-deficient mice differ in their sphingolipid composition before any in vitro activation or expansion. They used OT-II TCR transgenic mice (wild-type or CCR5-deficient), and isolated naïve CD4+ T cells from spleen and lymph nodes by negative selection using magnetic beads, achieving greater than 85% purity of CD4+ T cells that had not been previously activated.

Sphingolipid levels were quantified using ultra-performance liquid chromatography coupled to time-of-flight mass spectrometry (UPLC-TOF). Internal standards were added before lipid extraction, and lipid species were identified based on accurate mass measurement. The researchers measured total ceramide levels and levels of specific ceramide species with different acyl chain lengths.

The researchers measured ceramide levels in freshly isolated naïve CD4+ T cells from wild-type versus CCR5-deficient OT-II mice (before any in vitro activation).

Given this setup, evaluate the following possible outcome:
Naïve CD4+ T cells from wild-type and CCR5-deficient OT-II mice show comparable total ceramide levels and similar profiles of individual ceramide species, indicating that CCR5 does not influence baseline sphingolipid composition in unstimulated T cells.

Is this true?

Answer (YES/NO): YES